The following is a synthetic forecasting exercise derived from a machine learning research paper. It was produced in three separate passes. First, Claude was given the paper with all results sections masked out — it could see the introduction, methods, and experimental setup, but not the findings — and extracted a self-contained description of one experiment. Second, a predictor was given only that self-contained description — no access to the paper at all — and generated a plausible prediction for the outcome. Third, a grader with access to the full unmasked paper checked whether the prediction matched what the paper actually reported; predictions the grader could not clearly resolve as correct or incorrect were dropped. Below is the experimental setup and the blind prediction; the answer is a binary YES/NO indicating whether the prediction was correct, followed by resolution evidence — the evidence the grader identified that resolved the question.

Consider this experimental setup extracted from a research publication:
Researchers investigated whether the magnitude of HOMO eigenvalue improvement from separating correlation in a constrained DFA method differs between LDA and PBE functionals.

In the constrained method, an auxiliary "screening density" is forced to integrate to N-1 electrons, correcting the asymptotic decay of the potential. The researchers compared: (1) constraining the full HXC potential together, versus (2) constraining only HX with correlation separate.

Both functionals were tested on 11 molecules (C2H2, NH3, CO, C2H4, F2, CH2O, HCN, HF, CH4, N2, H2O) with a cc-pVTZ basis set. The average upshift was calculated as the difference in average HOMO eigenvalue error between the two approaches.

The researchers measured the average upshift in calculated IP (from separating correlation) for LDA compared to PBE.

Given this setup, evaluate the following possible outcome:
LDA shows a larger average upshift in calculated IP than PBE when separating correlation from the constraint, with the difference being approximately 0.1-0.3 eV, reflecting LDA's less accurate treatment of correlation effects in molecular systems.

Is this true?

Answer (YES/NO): NO